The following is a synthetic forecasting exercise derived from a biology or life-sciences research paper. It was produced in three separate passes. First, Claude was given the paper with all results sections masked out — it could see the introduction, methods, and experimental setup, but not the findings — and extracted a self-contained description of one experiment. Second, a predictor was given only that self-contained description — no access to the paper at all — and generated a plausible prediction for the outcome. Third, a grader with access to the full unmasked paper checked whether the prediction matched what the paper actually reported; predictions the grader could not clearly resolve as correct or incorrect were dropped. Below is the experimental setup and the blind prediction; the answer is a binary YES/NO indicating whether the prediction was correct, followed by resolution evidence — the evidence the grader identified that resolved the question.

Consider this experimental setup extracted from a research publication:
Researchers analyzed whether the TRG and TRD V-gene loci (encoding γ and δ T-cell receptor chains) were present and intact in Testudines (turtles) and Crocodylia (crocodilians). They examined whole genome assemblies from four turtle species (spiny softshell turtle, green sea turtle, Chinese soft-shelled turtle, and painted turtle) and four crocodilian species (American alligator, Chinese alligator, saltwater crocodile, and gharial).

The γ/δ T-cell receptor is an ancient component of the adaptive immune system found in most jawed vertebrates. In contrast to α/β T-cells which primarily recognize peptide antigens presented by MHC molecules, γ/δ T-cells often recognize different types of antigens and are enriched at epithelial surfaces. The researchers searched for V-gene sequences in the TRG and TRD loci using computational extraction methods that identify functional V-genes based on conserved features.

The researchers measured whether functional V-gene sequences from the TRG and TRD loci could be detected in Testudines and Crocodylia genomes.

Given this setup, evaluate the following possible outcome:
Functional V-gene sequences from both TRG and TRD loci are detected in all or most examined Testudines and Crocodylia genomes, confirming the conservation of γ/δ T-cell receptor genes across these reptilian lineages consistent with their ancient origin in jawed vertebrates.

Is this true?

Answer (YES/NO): YES